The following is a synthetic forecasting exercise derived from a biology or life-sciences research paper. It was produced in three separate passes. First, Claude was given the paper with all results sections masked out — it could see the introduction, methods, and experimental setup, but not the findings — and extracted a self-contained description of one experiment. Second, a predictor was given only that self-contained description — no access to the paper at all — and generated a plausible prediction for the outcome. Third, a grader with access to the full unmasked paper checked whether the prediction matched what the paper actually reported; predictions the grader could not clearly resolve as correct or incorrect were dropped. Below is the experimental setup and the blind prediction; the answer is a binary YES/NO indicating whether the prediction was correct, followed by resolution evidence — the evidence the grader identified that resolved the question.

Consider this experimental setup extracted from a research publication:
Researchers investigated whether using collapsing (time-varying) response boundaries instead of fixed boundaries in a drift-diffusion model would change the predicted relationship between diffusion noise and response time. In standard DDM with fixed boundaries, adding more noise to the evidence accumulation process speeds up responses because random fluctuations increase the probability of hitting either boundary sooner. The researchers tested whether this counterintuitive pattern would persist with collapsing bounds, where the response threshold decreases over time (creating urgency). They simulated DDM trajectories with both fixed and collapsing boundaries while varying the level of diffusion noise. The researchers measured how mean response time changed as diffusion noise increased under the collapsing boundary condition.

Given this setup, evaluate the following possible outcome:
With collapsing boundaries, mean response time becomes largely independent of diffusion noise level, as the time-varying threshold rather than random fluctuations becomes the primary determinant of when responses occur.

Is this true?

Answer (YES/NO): NO